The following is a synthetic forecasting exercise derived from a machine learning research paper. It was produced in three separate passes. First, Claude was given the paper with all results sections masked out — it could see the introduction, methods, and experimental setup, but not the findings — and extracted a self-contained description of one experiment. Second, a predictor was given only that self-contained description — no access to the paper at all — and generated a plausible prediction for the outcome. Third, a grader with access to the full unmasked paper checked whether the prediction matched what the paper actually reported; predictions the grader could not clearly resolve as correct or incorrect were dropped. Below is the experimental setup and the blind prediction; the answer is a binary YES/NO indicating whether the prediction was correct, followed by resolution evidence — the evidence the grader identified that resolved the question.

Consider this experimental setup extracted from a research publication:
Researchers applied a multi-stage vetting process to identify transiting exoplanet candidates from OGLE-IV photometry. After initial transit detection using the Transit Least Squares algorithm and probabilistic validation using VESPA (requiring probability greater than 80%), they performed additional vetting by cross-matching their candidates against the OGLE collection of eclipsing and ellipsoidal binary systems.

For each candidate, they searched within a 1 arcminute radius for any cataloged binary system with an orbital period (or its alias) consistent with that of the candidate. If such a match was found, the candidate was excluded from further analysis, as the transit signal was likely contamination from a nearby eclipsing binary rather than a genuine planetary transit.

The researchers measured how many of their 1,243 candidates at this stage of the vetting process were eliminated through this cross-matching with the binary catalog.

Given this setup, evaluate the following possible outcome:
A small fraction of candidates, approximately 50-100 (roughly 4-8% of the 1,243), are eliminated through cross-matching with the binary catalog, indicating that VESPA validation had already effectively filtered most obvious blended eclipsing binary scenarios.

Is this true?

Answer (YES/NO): NO